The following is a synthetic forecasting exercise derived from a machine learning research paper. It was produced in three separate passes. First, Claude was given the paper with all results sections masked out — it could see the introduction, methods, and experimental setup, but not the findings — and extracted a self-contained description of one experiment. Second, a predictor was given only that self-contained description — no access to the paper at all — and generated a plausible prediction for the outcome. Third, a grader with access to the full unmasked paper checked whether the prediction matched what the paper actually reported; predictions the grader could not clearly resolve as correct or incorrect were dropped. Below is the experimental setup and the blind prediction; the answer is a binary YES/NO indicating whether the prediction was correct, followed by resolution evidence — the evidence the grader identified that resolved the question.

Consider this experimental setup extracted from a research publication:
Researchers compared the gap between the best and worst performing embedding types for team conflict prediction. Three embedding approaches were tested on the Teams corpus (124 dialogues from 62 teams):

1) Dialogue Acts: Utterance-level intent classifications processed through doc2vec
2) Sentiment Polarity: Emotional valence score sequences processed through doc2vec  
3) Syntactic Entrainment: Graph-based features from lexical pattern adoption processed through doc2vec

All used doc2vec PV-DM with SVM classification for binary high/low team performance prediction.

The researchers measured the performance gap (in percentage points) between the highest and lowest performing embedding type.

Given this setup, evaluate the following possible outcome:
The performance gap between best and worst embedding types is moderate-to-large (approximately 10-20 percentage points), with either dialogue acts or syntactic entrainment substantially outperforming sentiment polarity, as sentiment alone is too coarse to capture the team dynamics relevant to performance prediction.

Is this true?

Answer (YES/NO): NO